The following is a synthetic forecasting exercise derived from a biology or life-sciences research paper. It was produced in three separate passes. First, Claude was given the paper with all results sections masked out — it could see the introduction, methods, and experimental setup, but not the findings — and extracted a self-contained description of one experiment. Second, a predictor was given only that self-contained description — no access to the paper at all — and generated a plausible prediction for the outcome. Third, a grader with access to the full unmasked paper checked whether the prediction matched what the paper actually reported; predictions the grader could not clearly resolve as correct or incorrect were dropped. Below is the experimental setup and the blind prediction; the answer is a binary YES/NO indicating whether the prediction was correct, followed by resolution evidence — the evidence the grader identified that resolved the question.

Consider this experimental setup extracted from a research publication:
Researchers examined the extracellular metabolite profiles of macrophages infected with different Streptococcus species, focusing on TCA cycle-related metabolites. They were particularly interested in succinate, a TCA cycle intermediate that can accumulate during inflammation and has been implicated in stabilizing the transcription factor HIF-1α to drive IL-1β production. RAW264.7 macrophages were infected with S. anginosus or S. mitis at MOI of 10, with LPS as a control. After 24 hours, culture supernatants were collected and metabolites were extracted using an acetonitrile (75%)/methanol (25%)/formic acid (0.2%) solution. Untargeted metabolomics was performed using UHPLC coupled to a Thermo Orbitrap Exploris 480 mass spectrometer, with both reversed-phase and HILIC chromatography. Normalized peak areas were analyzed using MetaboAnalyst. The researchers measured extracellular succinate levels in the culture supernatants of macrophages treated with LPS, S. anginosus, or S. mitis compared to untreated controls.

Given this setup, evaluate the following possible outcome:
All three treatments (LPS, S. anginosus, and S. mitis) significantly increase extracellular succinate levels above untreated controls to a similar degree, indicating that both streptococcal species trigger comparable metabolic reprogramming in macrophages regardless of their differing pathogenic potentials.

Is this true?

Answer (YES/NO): NO